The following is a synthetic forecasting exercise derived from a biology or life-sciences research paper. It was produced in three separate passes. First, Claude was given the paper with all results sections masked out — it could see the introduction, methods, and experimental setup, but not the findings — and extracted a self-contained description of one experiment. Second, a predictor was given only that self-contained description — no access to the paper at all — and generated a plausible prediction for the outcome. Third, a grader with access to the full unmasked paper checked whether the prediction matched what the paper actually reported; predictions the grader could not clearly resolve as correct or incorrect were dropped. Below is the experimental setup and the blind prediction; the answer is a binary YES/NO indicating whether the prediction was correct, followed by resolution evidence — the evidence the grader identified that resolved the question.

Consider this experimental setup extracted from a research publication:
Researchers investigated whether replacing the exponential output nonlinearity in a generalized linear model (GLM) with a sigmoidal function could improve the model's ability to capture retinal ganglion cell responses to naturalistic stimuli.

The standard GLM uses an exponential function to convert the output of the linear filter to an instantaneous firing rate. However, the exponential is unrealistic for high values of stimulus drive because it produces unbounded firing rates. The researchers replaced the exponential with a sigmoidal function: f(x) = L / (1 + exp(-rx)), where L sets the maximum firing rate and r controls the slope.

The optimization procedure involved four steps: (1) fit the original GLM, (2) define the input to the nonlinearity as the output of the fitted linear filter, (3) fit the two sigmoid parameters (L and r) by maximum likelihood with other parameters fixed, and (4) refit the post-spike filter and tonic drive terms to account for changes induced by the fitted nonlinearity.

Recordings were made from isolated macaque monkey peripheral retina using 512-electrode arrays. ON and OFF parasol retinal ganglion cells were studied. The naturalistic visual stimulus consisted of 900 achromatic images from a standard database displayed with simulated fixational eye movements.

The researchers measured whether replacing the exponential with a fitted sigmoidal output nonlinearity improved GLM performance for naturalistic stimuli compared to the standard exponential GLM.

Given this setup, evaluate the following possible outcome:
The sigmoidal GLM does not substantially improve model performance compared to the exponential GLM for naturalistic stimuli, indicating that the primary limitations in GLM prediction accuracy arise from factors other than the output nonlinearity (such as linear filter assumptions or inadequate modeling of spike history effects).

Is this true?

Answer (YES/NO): YES